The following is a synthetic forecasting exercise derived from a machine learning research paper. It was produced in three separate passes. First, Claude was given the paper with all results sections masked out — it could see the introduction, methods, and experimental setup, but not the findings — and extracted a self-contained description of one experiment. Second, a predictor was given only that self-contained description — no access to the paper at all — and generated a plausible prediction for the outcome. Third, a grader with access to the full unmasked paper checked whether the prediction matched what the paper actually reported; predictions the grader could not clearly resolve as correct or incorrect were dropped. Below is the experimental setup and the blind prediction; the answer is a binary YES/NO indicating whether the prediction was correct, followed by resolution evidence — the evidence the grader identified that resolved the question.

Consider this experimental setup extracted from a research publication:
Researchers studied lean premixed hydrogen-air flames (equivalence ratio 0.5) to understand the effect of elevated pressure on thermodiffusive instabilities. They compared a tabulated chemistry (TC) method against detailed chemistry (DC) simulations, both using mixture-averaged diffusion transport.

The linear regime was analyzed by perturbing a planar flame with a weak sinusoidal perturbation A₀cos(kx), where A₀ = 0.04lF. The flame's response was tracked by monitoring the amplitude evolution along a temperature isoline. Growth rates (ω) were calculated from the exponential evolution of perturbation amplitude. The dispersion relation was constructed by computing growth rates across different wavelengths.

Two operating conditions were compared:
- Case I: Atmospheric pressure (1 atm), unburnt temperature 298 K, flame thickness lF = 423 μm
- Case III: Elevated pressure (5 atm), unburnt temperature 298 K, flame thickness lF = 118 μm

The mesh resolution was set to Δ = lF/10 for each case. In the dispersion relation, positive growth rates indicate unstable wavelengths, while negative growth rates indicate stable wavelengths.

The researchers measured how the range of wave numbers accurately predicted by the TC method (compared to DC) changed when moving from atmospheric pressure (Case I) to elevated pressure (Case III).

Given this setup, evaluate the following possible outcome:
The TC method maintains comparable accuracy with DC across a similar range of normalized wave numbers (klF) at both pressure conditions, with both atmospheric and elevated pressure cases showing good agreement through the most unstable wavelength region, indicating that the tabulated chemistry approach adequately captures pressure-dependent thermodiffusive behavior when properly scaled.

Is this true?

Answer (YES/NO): NO